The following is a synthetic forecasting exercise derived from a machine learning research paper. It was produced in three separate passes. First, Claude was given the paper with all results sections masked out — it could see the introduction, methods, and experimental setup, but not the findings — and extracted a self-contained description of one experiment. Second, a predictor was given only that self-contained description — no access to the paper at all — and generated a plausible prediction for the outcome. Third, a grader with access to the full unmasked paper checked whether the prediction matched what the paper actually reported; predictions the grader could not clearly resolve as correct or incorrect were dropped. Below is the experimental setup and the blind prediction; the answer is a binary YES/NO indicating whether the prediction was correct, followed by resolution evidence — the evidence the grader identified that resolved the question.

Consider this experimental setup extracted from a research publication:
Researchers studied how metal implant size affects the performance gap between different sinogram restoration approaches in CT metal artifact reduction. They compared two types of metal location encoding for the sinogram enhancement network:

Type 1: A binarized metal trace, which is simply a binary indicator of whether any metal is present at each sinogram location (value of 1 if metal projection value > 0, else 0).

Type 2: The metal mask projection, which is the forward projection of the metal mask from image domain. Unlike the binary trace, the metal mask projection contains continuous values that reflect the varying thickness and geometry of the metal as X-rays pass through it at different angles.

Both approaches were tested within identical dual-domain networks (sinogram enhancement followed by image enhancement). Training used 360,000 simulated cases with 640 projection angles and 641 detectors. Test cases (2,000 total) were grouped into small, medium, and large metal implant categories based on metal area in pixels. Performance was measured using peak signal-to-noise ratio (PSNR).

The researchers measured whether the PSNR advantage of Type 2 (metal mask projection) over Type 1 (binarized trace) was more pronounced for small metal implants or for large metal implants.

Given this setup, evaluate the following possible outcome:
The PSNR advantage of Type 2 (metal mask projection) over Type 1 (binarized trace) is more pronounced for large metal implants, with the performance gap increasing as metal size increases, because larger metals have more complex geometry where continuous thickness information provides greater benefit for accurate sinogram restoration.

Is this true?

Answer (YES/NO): YES